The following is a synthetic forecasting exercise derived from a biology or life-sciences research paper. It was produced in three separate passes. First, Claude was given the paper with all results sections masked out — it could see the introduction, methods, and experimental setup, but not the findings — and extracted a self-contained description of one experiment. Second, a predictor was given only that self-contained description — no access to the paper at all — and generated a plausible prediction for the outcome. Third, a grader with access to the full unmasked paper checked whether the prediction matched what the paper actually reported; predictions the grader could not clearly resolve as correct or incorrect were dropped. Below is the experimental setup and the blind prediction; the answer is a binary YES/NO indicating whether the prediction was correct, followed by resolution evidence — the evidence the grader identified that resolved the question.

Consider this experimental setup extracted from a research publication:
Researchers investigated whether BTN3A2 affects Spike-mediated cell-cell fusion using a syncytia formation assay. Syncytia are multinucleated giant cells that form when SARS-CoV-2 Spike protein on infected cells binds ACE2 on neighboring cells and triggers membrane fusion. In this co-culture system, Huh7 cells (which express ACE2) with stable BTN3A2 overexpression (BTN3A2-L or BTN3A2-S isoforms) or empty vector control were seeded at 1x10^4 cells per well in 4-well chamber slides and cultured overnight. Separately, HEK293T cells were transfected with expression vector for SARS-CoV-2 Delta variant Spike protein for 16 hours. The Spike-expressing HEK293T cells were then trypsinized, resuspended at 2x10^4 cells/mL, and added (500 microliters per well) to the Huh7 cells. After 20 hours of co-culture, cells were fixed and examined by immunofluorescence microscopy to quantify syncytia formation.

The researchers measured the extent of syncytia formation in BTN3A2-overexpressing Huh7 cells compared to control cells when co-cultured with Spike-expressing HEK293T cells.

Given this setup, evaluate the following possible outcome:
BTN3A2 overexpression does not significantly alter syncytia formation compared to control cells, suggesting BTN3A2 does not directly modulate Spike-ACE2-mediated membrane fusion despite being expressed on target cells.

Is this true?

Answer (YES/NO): YES